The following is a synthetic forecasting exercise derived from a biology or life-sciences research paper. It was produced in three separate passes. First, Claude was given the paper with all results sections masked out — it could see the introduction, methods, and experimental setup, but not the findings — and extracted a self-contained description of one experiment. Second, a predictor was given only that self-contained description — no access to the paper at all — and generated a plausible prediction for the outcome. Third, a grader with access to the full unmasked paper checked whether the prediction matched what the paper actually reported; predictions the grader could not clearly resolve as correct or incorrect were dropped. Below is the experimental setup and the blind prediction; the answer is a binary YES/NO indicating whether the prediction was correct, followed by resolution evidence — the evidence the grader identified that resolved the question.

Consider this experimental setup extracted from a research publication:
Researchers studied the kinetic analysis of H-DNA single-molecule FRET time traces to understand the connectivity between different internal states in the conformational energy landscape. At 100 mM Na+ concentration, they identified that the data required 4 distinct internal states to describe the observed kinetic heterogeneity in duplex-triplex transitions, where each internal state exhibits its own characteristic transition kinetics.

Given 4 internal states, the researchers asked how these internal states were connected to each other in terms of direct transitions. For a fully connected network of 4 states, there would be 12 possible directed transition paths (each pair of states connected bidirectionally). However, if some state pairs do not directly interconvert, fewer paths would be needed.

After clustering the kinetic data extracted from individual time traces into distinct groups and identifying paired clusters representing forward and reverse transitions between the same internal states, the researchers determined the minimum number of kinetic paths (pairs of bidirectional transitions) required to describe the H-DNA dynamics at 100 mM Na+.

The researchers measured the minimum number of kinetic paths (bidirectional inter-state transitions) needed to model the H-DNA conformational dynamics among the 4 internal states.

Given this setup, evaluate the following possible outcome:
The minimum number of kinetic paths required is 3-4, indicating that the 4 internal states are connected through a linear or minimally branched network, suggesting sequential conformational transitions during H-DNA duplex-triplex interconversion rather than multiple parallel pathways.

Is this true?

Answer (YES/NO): NO